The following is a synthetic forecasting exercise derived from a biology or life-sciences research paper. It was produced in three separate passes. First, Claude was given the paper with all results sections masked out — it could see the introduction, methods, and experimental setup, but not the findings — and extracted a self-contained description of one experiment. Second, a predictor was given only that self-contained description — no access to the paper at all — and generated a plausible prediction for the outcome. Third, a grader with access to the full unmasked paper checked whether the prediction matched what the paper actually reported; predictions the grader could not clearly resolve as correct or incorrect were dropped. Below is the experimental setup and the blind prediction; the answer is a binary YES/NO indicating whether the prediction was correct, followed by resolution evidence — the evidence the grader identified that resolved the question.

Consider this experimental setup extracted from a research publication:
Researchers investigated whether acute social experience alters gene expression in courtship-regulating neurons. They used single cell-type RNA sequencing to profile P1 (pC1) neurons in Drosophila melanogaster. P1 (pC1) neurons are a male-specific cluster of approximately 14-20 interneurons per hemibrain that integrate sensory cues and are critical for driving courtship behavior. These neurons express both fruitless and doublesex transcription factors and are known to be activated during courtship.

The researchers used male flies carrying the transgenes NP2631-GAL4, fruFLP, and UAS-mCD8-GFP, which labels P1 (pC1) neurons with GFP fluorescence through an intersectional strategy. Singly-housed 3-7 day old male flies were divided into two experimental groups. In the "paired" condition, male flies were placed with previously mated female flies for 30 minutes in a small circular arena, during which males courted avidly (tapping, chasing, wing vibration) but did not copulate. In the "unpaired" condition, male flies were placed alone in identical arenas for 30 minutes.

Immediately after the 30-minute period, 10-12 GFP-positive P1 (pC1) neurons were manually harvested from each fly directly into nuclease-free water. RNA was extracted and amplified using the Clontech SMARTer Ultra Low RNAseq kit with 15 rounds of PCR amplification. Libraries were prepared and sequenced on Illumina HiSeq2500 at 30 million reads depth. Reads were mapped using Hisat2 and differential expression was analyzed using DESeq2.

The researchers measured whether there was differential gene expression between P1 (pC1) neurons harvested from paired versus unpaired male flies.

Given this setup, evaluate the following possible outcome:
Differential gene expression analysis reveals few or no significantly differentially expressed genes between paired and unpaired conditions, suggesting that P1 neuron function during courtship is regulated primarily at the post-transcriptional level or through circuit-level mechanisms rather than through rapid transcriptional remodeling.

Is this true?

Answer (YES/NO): NO